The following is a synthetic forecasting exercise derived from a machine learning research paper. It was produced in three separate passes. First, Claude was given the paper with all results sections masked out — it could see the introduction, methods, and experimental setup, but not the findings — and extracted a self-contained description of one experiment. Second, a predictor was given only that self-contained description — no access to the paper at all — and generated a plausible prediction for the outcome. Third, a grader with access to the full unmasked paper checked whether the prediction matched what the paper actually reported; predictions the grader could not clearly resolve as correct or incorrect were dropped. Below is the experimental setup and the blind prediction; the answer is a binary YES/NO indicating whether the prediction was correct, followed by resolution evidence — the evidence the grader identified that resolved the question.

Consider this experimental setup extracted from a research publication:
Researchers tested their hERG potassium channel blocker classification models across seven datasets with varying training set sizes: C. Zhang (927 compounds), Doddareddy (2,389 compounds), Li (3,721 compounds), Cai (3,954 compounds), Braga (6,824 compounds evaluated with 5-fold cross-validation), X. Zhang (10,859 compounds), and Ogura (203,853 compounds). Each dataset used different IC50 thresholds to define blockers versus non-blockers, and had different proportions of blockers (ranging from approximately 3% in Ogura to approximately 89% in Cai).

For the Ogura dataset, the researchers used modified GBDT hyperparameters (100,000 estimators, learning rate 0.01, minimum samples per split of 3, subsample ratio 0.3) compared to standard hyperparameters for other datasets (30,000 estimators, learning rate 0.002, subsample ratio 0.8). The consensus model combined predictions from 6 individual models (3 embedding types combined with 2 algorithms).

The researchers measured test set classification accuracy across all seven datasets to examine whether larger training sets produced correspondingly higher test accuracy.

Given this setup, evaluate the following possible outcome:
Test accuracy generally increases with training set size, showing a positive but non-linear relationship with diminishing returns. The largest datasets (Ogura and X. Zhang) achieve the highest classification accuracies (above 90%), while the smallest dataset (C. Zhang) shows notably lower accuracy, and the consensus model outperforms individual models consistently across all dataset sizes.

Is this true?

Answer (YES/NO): NO